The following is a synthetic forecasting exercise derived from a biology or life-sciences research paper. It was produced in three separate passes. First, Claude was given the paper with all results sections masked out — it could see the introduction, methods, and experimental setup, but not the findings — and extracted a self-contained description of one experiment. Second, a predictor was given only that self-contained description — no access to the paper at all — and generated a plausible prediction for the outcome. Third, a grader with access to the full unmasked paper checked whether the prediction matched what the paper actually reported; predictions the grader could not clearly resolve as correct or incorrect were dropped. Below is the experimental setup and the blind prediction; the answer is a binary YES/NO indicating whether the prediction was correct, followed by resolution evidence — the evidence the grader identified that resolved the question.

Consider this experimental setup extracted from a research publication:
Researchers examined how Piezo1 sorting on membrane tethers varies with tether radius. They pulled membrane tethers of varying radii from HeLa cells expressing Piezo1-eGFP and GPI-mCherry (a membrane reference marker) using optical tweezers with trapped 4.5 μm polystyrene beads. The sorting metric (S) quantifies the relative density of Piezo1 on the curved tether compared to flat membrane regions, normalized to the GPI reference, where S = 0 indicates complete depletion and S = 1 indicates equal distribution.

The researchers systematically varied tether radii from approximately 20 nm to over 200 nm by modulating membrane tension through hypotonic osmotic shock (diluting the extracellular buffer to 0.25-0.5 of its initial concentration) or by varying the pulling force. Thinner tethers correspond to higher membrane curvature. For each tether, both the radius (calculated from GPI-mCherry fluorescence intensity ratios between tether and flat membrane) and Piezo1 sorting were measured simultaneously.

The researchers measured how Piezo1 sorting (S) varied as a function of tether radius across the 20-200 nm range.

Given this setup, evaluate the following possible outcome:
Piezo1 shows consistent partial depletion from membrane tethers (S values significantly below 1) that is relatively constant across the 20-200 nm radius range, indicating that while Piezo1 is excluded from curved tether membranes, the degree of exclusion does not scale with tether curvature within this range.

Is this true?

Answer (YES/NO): NO